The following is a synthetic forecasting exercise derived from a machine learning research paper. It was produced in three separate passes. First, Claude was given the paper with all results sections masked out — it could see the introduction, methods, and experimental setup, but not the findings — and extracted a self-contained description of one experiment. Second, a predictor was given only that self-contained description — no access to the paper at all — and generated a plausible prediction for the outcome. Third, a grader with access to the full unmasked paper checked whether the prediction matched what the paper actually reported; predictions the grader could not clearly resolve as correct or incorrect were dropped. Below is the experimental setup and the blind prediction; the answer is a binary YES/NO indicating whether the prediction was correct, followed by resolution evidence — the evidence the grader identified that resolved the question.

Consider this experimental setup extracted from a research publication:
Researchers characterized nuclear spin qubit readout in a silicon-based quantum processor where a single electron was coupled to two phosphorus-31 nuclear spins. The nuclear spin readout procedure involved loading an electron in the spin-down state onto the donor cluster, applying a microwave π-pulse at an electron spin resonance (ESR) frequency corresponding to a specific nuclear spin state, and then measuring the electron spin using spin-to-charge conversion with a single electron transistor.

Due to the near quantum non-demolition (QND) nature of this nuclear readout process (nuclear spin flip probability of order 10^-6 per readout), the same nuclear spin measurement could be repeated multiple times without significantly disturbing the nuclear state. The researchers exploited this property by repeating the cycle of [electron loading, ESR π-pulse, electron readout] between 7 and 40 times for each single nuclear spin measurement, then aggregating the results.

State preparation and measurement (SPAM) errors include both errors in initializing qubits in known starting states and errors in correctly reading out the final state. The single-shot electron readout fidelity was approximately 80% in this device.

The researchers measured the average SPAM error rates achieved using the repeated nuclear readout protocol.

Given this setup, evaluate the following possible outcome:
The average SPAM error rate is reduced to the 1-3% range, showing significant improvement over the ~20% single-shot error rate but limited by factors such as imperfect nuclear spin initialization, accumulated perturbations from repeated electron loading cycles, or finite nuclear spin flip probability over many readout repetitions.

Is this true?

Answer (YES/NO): YES